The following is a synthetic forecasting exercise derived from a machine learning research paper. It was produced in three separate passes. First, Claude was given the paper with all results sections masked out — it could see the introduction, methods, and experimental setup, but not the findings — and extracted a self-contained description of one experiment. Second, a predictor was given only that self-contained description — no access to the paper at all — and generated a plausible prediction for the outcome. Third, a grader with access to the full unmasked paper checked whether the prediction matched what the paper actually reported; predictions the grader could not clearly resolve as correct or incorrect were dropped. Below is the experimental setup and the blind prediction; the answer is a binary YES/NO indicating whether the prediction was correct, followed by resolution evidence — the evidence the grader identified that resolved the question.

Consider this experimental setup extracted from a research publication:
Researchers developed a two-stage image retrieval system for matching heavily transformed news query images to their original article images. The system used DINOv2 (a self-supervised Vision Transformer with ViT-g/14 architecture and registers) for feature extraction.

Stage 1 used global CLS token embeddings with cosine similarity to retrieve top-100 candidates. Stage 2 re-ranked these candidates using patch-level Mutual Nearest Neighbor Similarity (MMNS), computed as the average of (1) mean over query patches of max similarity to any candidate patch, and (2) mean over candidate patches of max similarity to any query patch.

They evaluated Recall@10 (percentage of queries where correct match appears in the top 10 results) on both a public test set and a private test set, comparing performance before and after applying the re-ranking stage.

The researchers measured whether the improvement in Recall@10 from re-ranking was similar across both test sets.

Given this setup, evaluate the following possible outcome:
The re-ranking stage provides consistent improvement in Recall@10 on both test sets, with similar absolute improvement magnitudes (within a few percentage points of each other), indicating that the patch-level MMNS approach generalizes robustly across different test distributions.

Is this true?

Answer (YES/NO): NO